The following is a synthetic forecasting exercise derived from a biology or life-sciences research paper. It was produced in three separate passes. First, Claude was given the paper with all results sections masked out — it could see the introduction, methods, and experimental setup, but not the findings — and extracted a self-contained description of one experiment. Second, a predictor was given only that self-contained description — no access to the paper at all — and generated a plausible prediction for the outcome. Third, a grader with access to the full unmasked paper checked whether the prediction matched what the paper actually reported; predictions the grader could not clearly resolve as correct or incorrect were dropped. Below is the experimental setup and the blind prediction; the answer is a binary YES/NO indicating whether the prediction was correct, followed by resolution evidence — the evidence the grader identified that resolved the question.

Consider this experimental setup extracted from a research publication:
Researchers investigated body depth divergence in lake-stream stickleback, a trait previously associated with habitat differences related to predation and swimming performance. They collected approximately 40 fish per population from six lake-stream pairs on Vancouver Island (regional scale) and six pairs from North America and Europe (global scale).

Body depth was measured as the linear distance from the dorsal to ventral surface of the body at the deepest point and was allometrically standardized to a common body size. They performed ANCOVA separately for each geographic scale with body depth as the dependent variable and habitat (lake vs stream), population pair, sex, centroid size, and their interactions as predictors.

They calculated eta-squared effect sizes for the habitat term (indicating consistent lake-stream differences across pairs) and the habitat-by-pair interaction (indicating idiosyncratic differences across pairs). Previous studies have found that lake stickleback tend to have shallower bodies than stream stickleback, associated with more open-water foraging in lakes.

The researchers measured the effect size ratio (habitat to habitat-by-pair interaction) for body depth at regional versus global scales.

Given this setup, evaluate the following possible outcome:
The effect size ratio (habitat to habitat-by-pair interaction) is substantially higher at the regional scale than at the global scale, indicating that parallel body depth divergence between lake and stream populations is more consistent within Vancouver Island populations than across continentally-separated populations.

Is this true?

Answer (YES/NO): YES